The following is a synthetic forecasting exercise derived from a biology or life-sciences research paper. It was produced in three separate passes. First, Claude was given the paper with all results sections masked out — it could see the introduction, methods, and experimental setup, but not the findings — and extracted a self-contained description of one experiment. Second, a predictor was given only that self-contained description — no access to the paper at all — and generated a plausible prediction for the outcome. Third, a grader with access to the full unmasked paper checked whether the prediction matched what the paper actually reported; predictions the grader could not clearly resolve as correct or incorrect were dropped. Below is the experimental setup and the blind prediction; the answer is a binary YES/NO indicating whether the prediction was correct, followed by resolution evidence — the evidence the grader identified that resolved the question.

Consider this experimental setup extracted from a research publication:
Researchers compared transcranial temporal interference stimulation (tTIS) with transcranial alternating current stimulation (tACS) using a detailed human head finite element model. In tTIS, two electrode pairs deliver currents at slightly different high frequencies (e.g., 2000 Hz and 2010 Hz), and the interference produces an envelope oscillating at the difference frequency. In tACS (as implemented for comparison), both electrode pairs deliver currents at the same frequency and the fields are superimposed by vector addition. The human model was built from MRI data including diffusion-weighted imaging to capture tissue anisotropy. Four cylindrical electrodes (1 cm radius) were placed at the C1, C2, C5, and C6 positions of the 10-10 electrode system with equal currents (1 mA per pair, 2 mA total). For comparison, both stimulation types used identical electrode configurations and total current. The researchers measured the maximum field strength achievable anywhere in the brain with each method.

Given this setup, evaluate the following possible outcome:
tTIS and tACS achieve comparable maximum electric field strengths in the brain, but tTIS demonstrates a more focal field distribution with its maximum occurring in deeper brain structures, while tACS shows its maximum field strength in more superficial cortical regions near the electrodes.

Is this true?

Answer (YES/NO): YES